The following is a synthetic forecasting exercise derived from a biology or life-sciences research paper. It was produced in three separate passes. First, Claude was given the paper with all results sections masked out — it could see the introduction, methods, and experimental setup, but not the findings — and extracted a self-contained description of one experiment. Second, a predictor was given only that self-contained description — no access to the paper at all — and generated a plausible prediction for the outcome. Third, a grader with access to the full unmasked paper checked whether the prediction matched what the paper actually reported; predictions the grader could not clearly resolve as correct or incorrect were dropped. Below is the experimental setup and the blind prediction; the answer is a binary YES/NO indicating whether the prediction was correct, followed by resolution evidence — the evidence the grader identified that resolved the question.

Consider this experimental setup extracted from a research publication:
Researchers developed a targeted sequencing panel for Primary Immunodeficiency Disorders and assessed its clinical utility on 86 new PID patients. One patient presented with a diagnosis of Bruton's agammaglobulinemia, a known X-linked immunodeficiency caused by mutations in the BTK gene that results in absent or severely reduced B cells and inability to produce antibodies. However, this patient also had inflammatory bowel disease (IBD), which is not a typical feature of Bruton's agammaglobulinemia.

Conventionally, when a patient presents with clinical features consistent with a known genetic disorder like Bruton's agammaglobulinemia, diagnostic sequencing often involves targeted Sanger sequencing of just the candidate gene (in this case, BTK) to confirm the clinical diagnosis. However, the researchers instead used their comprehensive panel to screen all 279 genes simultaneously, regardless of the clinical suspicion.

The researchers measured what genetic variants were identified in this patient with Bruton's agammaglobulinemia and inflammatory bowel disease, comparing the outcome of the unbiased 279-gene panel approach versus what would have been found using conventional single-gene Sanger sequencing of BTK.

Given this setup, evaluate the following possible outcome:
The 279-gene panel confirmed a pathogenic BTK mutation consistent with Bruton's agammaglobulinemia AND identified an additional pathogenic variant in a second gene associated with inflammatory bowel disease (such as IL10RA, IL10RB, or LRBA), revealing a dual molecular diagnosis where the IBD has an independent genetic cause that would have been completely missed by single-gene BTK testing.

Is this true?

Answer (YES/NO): YES